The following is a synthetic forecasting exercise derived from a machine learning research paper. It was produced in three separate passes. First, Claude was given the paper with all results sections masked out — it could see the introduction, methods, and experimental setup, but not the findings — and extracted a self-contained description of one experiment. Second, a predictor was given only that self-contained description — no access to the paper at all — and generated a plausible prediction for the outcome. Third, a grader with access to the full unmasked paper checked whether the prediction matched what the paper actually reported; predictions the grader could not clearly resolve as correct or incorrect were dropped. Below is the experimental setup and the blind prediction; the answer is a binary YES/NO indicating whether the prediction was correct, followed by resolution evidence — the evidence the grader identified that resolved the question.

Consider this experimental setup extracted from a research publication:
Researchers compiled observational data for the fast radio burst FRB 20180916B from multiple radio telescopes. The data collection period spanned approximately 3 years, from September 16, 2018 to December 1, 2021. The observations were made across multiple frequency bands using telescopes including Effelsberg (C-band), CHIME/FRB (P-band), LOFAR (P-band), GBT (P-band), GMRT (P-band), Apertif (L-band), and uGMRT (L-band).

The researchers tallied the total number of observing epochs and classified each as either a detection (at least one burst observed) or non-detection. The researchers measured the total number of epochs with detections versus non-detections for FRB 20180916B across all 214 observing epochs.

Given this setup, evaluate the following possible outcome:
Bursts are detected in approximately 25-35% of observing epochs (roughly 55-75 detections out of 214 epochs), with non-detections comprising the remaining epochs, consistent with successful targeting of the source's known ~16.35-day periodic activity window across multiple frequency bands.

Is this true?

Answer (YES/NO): NO